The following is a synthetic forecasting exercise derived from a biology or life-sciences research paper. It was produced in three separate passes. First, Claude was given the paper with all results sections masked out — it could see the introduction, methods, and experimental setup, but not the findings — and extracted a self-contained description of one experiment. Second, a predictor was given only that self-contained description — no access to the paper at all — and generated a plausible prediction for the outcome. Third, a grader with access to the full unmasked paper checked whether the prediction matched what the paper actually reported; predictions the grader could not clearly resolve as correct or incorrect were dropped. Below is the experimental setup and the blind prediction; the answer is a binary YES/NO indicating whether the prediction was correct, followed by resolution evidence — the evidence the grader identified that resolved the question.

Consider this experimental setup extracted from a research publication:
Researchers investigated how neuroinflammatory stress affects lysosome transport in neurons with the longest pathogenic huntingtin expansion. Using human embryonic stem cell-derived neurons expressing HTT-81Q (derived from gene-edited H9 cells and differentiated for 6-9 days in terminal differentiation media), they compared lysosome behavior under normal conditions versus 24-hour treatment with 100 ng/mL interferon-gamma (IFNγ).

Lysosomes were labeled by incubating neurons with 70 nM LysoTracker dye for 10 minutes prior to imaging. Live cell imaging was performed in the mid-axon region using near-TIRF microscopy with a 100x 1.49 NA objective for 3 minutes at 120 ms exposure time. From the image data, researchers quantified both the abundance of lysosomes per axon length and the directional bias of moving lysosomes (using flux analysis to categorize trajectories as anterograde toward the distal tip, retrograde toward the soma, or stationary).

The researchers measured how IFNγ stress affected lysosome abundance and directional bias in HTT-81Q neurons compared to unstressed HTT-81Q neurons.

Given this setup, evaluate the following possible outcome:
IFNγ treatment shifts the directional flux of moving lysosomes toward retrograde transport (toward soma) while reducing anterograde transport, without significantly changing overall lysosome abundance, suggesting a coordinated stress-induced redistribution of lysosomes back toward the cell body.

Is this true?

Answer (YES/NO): NO